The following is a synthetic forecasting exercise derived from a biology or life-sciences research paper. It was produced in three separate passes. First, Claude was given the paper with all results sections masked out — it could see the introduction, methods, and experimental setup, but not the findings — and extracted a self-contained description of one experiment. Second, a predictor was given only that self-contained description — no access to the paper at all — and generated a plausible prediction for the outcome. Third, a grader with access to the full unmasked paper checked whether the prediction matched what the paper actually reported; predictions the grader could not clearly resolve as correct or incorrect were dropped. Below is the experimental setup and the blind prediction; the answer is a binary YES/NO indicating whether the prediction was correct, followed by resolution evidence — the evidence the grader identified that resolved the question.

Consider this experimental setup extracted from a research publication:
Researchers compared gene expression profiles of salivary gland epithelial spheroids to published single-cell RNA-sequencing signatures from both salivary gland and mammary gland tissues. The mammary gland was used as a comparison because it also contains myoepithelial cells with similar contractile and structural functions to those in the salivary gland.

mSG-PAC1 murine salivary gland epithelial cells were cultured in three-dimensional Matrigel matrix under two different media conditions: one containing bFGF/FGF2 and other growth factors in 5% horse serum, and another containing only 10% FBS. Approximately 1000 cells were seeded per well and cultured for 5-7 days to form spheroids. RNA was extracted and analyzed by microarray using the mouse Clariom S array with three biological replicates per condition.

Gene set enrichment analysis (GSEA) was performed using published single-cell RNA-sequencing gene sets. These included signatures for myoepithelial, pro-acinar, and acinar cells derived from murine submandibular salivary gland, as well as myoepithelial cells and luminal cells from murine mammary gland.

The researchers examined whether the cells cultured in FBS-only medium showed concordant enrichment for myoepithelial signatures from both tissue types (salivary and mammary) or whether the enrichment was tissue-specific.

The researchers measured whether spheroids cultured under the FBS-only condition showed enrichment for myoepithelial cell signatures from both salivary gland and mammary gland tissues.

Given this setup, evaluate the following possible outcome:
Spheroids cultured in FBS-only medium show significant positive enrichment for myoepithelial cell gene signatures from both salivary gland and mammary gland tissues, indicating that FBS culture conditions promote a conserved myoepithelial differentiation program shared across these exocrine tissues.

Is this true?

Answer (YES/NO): NO